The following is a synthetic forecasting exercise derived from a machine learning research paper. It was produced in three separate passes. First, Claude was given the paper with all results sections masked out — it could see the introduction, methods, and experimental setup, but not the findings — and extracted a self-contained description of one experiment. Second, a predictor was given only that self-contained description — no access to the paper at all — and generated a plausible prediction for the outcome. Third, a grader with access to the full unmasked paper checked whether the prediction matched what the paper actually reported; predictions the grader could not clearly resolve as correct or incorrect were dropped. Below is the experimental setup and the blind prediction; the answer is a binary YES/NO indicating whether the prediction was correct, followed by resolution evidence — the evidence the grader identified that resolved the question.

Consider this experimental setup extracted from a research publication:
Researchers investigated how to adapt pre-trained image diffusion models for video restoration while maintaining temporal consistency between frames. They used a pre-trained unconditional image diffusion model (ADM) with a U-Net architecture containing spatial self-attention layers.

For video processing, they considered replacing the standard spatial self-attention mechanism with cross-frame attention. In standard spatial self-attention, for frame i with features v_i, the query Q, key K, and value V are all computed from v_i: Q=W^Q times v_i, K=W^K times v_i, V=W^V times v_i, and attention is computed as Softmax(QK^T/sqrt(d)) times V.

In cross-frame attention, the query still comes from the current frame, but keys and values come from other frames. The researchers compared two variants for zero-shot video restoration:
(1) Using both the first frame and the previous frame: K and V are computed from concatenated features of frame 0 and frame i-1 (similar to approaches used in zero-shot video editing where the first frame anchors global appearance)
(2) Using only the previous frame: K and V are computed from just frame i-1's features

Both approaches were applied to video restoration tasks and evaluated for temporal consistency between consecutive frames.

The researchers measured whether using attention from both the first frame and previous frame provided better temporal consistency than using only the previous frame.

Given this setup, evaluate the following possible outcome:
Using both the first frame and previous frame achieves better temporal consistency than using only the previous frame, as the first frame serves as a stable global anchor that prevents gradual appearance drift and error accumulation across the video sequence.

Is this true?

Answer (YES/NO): NO